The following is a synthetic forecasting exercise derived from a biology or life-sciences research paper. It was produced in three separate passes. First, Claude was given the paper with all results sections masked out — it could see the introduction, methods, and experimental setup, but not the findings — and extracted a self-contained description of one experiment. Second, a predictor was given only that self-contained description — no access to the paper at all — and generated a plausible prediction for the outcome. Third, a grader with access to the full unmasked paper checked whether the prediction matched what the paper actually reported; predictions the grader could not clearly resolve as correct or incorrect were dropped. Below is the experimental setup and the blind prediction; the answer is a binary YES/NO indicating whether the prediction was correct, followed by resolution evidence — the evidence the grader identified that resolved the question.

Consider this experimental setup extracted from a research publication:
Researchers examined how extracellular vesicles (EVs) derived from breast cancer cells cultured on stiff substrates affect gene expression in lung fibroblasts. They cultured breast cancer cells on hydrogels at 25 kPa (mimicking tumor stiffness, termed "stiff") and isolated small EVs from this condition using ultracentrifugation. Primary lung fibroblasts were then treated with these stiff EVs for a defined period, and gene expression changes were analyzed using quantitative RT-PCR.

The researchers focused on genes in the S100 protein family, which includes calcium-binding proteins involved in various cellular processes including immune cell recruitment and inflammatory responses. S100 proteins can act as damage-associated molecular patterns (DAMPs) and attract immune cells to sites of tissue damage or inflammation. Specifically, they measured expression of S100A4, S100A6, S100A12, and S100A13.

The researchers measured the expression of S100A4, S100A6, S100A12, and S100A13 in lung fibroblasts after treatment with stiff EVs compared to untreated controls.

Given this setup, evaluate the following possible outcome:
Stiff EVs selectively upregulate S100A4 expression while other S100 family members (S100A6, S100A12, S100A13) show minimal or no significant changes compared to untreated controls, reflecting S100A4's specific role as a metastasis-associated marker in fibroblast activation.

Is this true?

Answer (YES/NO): NO